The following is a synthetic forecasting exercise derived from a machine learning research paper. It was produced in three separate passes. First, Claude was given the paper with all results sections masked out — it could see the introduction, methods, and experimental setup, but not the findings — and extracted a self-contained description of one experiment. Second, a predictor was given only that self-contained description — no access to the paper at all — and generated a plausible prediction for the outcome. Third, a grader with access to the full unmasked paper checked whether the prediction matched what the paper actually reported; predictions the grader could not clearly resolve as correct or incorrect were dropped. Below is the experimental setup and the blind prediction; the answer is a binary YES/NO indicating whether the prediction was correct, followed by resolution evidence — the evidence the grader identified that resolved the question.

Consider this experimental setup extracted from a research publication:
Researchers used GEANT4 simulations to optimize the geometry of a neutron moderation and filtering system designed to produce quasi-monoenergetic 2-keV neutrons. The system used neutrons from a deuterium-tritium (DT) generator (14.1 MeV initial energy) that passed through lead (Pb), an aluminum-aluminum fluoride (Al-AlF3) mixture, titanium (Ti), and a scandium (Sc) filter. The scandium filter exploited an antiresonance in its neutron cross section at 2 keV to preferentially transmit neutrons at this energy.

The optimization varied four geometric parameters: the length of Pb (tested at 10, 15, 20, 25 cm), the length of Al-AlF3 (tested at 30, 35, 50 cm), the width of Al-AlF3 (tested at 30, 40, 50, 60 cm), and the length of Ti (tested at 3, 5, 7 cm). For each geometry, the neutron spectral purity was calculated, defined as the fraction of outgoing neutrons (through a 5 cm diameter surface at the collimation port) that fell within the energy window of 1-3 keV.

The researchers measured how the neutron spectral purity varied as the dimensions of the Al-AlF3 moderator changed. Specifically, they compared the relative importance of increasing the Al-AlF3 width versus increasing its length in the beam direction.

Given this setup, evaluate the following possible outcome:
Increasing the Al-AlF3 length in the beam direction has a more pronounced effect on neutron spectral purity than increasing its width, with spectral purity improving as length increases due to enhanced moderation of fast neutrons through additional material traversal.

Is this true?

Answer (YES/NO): NO